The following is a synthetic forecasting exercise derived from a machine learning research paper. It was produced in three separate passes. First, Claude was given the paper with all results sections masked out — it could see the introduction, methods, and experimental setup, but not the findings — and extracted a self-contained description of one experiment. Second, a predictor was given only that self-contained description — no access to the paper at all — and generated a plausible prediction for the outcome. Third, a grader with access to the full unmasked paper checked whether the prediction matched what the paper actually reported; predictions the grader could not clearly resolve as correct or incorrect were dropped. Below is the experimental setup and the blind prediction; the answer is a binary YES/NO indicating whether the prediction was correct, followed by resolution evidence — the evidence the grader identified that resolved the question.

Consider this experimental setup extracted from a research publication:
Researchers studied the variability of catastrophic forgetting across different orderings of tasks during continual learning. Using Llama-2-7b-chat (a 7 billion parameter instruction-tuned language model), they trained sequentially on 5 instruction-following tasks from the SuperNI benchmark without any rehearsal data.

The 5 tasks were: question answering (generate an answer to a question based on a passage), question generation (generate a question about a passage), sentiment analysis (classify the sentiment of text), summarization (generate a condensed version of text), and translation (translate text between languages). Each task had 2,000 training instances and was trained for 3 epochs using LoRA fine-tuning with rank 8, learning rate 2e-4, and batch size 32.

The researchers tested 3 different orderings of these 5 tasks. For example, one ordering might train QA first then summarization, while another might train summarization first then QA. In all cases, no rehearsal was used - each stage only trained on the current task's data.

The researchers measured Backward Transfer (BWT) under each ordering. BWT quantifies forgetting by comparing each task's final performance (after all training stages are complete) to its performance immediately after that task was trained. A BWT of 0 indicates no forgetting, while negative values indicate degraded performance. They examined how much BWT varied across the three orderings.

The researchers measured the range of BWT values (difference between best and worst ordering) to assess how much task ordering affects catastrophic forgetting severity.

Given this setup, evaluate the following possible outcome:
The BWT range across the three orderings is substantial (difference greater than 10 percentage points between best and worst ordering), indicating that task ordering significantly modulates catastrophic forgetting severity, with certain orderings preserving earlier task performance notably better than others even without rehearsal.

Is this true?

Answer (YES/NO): YES